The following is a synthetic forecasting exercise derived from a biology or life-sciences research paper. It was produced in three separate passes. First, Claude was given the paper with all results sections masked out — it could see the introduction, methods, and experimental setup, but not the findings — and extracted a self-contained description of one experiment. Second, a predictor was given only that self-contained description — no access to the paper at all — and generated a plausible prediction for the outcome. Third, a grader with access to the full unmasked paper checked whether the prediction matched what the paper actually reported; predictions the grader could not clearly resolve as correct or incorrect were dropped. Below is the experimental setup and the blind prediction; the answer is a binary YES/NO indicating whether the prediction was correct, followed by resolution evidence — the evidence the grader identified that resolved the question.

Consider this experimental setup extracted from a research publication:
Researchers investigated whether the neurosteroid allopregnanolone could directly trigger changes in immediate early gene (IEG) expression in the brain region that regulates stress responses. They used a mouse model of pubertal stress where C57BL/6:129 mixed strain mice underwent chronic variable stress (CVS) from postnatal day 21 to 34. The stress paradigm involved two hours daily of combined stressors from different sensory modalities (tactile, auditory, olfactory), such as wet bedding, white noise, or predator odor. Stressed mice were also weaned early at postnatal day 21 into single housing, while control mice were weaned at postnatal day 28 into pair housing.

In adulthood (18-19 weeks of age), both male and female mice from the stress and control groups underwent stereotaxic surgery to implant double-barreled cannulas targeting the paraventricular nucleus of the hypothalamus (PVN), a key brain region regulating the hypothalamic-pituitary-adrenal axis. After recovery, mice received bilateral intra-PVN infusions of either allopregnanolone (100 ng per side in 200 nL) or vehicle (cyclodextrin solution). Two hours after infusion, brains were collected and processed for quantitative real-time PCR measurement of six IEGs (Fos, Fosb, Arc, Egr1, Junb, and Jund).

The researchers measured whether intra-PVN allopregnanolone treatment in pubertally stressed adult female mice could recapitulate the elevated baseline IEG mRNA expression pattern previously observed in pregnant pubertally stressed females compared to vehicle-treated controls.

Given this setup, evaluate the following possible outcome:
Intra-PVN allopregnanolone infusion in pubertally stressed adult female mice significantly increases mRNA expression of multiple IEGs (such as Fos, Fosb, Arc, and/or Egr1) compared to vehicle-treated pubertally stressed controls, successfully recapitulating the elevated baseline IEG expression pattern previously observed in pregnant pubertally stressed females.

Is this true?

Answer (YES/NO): YES